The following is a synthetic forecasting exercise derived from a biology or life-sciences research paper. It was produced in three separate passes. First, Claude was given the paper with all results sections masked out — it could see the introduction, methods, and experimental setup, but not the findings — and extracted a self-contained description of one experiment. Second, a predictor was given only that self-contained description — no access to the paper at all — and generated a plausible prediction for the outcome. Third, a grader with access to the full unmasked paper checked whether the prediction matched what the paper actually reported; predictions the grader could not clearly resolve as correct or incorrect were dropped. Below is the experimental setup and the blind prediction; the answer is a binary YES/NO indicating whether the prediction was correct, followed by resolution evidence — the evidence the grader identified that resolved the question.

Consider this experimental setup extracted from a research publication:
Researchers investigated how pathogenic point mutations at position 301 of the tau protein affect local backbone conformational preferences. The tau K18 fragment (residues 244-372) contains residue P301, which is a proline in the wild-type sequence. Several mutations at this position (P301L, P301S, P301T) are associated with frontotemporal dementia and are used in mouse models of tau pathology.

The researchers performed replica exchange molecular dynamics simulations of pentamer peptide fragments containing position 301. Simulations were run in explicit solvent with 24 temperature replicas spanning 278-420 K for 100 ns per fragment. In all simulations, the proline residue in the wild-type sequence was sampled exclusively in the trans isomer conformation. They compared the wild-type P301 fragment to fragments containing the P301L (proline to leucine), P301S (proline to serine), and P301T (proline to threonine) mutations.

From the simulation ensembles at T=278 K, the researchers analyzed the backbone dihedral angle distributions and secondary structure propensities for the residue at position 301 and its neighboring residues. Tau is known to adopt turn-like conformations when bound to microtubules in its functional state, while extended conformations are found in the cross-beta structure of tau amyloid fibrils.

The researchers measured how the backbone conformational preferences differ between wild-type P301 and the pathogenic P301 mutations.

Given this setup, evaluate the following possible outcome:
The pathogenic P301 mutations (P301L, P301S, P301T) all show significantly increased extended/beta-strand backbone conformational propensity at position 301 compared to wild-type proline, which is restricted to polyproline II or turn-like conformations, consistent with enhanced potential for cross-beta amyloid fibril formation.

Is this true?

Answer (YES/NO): YES